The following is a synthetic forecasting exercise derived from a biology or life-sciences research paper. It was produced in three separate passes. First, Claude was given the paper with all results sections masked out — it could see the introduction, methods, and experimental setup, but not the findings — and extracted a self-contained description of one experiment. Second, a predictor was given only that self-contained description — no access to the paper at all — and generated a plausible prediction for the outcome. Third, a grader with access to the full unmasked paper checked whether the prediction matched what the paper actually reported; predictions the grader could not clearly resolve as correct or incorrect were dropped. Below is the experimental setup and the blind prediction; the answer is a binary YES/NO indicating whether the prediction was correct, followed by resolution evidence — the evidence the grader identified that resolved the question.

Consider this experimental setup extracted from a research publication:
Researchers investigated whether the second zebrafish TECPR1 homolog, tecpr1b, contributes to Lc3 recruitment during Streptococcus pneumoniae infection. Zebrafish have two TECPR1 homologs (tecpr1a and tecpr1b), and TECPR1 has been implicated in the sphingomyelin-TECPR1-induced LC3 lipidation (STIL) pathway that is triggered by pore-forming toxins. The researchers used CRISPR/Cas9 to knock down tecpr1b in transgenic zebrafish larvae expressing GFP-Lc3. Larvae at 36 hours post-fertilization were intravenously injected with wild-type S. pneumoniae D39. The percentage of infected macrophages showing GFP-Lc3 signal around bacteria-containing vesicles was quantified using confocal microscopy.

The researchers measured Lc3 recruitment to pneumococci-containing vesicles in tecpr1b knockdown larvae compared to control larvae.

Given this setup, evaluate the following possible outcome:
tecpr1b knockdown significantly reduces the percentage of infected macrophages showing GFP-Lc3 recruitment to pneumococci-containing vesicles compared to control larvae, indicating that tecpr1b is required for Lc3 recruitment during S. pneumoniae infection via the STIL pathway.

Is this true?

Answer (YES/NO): NO